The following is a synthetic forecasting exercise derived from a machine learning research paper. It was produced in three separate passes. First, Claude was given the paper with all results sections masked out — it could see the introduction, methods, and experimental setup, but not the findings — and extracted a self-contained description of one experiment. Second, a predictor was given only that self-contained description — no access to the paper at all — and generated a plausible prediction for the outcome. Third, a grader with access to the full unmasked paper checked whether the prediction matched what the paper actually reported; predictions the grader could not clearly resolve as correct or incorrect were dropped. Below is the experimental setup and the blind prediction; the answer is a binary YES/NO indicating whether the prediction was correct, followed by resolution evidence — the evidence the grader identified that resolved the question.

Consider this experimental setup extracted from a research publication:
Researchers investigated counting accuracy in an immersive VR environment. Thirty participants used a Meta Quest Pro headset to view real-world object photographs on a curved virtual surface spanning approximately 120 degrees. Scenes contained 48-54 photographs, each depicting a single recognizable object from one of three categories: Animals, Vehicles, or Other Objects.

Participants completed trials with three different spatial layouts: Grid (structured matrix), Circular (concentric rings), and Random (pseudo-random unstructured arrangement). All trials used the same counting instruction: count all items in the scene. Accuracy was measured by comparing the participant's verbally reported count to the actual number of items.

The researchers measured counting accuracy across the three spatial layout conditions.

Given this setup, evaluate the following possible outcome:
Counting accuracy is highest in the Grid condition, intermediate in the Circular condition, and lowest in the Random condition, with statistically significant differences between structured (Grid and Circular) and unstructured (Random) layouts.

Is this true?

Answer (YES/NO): NO